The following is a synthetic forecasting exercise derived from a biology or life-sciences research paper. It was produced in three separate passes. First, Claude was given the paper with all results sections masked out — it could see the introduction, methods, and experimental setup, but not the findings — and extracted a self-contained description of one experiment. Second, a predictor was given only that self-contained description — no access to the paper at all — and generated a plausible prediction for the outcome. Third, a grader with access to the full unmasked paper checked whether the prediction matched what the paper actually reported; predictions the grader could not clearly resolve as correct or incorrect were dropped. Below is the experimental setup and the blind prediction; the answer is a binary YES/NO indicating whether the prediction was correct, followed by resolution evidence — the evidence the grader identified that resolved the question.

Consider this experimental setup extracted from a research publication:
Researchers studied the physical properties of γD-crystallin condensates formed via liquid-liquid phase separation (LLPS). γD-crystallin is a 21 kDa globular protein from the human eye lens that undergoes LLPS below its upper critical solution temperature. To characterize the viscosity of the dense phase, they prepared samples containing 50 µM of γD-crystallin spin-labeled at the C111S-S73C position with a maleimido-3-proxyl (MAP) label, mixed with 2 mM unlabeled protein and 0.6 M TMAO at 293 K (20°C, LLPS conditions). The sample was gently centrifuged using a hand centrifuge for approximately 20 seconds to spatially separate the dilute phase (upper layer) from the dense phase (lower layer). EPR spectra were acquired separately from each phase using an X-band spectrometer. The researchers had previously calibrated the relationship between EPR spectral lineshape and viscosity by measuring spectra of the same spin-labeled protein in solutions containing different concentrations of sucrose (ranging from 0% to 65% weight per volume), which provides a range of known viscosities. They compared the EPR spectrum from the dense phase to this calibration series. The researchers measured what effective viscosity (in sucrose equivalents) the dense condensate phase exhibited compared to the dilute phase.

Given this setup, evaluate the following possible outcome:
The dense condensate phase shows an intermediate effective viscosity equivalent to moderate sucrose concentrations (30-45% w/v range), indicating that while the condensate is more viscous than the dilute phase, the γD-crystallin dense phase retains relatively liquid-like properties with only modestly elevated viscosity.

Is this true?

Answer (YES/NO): NO